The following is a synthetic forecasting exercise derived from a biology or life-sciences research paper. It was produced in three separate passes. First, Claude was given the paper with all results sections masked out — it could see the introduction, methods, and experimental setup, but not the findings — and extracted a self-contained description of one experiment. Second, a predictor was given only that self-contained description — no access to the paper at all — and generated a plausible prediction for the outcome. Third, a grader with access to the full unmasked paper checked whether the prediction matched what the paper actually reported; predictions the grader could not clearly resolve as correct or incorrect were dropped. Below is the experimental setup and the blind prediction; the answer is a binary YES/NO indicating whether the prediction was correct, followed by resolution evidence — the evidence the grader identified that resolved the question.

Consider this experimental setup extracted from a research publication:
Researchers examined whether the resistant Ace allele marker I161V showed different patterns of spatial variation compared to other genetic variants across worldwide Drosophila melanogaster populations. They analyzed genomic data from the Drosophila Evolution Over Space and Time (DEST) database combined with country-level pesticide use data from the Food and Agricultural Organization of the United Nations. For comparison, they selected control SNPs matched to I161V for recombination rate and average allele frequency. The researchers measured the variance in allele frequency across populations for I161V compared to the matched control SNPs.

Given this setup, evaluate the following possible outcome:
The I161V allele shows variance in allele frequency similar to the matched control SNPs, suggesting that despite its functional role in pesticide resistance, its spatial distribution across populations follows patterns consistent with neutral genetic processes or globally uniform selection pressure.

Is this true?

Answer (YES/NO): NO